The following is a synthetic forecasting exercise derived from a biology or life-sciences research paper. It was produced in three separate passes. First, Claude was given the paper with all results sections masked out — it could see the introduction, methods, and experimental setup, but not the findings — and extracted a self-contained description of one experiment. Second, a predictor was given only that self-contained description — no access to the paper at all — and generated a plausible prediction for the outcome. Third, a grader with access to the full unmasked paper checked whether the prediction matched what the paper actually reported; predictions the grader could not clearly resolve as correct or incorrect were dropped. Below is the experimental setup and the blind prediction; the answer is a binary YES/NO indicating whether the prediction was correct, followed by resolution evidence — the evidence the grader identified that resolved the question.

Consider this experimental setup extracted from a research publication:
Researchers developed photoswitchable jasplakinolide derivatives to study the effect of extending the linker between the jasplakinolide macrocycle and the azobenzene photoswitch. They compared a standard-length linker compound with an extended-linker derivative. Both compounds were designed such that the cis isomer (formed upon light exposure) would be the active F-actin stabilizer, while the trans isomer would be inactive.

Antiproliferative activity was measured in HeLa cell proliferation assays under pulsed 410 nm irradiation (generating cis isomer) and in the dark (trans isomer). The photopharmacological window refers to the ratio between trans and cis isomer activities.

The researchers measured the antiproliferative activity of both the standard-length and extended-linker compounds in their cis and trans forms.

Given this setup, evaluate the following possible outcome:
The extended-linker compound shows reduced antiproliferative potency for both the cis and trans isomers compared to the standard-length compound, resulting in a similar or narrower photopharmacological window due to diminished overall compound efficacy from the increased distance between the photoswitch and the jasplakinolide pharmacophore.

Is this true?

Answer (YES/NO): NO